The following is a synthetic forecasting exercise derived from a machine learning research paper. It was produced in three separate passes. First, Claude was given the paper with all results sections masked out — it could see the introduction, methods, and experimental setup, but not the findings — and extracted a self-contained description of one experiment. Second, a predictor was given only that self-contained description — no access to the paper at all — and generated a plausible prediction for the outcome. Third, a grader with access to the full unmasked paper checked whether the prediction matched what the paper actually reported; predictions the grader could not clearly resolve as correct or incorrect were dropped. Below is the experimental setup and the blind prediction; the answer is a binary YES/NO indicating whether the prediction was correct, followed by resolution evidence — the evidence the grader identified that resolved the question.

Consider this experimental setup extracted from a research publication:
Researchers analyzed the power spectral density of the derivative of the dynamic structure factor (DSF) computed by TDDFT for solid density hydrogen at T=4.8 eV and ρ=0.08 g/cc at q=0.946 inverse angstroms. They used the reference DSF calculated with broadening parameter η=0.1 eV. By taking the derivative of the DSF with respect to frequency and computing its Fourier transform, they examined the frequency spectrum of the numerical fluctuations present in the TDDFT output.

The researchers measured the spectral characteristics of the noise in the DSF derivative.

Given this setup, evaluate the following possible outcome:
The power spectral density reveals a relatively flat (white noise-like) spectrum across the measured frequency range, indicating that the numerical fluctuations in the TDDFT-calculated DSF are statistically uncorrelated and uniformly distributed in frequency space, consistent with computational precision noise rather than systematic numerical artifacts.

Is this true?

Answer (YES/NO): NO